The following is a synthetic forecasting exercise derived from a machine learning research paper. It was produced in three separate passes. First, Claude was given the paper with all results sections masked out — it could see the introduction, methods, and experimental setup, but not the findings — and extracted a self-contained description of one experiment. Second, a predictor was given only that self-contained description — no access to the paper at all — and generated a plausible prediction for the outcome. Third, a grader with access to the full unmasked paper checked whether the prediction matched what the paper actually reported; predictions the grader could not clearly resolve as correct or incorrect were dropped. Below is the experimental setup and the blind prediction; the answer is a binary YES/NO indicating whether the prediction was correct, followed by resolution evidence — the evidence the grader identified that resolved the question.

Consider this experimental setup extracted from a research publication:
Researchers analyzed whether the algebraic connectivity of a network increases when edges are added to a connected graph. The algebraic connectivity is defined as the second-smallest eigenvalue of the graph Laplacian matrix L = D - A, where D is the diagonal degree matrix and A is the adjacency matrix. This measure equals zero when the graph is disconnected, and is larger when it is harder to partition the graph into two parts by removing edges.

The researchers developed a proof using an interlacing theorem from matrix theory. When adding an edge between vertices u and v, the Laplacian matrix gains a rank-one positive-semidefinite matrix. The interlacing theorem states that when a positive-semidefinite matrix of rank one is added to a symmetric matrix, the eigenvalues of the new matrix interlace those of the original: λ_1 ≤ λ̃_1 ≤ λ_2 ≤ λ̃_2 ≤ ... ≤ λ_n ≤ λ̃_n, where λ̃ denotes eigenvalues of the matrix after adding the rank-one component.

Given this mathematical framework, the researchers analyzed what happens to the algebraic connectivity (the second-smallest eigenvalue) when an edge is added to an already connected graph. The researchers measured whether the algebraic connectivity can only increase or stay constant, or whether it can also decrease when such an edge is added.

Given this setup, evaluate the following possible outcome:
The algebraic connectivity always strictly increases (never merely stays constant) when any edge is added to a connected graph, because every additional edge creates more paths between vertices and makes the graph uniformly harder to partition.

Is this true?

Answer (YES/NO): NO